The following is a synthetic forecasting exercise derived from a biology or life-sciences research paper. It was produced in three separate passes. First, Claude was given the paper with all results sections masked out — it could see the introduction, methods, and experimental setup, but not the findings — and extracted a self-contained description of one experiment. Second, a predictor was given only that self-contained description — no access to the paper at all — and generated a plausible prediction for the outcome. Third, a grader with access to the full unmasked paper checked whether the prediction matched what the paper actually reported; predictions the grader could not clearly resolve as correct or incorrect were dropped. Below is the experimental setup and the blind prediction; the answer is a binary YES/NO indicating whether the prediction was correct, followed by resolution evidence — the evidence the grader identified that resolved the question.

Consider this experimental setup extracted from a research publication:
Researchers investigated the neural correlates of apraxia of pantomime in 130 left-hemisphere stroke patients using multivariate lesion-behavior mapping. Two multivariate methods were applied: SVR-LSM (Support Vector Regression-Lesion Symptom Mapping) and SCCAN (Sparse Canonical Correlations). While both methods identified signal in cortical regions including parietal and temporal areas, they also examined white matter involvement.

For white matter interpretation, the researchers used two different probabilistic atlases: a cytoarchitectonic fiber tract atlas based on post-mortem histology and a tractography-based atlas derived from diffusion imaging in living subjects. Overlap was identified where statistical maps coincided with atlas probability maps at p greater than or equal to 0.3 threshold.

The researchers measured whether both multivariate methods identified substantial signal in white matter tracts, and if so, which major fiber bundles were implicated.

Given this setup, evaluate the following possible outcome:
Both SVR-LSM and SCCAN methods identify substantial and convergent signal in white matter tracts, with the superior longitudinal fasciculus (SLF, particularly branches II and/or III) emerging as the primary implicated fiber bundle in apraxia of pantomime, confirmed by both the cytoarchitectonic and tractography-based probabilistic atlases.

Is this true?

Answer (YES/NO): NO